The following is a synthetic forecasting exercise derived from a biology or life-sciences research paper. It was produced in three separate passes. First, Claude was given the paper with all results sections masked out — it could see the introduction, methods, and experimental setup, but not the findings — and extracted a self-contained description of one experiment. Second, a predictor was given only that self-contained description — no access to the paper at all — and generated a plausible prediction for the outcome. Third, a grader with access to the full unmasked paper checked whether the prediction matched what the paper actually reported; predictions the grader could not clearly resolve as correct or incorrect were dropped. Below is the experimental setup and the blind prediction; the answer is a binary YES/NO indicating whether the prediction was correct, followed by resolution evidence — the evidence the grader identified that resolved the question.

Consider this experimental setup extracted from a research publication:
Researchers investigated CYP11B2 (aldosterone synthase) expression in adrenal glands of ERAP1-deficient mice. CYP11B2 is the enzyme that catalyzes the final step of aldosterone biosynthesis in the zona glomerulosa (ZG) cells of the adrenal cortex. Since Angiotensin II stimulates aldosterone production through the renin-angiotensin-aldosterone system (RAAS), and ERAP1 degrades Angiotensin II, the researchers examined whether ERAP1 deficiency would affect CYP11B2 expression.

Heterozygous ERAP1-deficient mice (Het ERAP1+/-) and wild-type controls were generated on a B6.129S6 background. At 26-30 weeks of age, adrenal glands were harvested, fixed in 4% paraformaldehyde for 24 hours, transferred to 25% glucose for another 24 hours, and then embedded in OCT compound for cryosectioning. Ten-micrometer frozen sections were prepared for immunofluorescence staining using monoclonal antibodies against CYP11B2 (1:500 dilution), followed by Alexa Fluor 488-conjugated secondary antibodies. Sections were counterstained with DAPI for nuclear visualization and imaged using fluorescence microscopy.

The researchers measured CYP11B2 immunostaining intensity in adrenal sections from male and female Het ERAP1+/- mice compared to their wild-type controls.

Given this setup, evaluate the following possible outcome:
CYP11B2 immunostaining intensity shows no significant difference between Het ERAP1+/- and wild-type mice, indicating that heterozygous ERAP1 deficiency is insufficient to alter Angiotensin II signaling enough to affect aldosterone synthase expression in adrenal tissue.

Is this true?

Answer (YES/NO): NO